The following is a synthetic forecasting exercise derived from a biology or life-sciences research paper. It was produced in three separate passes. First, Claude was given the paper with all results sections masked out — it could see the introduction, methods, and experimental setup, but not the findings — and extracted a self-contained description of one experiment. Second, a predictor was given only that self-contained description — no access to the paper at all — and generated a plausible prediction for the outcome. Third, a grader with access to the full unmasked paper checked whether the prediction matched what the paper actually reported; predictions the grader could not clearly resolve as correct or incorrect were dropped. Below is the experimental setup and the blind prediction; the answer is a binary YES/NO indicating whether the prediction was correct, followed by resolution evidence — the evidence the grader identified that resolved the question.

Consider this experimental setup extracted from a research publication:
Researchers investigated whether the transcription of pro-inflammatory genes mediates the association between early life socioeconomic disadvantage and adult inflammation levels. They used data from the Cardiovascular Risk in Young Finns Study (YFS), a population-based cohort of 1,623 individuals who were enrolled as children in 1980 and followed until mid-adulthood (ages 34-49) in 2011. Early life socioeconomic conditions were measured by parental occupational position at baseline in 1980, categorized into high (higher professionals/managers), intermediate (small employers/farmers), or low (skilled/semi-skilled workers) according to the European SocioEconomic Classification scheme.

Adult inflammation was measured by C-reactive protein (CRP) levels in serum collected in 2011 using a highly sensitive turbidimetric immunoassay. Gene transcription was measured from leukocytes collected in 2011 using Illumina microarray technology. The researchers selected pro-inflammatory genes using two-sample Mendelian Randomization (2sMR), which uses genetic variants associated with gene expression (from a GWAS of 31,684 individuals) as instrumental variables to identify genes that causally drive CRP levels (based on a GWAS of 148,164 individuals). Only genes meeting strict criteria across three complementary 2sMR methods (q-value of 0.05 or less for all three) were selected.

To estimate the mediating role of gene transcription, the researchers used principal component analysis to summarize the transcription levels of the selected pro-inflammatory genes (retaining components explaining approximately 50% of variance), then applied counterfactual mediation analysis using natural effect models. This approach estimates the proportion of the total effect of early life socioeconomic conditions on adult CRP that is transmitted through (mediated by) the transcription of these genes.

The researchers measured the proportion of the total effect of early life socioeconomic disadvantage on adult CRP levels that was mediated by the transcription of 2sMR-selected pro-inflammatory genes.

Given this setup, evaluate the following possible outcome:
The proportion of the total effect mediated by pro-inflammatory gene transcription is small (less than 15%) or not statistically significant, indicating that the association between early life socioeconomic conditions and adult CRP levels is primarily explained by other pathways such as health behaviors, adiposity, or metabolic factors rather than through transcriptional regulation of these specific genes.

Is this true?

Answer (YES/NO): NO